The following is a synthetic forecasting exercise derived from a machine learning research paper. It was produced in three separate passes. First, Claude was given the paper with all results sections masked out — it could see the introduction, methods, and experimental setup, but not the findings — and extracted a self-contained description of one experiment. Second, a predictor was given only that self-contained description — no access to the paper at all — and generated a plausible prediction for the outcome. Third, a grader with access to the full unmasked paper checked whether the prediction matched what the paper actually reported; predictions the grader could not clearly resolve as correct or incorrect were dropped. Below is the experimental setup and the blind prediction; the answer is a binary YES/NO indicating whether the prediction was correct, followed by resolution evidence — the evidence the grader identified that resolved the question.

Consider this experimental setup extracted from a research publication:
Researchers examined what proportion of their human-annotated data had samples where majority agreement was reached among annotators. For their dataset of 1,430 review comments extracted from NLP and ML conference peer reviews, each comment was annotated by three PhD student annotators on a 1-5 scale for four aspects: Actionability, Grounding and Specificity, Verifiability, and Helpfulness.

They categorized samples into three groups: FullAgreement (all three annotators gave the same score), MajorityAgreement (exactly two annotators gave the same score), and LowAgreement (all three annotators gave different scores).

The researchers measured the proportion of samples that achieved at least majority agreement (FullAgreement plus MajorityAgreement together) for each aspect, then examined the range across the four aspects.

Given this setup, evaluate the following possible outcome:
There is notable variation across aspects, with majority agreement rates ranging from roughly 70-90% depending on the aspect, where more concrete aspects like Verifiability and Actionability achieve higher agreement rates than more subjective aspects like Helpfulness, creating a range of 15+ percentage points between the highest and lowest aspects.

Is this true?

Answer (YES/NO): NO